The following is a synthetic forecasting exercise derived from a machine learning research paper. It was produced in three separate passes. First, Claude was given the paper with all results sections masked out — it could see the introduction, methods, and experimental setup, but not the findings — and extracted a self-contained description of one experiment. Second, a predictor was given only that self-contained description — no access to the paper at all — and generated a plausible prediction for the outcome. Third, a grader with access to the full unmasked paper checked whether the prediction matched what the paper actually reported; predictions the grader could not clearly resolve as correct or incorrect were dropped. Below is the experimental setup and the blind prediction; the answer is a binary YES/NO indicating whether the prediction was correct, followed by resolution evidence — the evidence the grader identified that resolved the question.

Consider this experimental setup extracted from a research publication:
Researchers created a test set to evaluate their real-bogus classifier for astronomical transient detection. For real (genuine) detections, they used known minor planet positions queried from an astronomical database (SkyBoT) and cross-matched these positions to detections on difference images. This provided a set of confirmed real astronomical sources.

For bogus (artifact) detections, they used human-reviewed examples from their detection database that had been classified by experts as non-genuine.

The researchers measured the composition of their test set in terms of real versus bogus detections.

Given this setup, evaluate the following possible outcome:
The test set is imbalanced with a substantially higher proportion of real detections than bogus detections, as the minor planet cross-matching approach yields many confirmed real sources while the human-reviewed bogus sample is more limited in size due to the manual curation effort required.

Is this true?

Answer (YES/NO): NO